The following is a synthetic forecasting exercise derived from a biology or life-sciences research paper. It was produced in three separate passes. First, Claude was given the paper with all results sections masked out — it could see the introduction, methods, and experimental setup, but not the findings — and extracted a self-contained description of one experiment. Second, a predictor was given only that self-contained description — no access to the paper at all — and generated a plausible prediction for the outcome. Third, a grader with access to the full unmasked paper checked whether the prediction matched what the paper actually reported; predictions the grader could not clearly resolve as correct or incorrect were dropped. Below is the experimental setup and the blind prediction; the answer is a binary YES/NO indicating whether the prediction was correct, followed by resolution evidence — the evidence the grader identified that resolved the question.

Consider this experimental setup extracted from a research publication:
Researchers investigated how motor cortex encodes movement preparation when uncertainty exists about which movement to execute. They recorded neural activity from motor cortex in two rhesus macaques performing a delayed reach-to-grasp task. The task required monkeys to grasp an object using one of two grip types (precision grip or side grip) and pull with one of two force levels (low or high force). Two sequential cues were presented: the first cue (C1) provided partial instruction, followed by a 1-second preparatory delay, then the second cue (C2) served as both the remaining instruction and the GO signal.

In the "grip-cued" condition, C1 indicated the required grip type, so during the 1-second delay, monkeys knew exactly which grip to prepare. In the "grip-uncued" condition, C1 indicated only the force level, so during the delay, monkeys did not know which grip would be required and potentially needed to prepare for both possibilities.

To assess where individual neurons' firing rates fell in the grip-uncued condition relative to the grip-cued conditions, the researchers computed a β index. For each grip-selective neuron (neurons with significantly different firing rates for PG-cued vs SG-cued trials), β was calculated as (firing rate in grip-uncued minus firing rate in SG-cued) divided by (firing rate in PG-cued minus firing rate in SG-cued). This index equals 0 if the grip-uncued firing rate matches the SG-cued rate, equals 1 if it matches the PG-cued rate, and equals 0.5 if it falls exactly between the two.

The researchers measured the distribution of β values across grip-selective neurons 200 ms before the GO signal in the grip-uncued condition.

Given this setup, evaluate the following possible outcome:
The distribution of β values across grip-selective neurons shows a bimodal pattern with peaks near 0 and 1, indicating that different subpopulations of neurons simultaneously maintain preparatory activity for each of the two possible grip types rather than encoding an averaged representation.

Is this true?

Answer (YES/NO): NO